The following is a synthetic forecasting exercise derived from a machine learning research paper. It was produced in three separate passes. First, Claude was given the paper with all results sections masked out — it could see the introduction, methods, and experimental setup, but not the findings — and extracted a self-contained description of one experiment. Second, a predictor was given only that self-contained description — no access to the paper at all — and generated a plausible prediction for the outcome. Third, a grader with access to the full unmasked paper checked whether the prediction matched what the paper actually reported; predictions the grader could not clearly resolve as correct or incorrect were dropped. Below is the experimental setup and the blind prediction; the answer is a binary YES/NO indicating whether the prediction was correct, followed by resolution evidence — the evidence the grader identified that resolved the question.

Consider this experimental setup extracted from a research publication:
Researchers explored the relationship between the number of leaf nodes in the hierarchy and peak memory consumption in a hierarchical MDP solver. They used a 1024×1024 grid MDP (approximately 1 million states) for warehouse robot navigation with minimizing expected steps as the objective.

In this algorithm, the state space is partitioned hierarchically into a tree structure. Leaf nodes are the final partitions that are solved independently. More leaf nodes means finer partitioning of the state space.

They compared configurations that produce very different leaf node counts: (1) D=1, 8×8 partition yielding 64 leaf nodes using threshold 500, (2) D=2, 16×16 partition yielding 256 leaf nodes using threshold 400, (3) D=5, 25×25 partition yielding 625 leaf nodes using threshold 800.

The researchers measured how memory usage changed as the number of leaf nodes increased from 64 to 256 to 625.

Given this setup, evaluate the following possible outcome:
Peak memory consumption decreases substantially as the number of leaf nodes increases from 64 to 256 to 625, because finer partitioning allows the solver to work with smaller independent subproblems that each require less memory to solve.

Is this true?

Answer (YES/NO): NO